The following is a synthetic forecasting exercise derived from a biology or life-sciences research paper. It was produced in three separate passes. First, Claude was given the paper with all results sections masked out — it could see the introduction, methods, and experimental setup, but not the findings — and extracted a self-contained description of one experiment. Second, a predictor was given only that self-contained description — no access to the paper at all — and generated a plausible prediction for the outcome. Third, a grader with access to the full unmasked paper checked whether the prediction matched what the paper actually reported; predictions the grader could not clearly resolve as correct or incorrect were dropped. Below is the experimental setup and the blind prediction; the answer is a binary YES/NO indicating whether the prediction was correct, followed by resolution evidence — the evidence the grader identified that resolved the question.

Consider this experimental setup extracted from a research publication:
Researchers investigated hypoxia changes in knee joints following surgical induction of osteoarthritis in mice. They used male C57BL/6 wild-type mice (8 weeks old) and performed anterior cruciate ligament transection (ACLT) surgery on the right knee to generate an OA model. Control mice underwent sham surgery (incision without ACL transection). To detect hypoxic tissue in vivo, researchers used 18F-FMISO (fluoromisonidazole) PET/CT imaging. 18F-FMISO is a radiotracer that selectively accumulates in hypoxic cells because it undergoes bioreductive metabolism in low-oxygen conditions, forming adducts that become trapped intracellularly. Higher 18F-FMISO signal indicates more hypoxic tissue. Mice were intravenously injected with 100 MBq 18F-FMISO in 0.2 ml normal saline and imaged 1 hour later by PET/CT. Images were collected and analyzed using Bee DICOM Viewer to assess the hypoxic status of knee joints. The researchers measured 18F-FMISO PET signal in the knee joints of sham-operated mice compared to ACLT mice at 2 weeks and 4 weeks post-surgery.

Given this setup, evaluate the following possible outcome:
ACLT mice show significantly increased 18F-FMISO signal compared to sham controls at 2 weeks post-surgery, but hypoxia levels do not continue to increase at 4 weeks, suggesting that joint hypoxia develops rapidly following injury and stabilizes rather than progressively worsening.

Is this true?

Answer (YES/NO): NO